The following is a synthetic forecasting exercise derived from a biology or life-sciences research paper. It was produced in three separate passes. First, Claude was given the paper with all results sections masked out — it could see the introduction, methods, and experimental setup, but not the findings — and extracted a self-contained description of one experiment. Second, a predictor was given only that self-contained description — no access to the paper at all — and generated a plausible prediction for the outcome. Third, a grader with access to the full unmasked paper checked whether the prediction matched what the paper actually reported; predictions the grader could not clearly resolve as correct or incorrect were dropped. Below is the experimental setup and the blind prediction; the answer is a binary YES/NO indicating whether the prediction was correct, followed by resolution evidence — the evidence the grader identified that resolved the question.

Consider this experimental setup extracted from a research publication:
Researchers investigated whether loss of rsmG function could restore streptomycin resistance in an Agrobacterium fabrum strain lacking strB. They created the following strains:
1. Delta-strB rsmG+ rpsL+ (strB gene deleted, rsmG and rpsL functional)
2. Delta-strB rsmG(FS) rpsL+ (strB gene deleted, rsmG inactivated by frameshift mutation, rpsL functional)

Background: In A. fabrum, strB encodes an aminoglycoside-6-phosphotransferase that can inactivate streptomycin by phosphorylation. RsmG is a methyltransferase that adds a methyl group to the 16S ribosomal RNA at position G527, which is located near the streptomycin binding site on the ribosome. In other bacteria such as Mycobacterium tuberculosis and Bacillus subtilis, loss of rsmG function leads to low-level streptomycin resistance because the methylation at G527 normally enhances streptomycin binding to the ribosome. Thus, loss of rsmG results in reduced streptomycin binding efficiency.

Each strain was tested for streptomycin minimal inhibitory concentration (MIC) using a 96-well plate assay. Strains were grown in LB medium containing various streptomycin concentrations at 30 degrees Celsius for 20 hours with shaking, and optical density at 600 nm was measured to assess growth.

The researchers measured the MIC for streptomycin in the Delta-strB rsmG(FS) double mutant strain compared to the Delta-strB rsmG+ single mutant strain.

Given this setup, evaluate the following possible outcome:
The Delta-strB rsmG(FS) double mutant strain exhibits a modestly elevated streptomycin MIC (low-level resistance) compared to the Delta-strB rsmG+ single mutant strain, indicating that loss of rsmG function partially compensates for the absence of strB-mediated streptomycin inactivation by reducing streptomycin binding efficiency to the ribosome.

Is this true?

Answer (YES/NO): YES